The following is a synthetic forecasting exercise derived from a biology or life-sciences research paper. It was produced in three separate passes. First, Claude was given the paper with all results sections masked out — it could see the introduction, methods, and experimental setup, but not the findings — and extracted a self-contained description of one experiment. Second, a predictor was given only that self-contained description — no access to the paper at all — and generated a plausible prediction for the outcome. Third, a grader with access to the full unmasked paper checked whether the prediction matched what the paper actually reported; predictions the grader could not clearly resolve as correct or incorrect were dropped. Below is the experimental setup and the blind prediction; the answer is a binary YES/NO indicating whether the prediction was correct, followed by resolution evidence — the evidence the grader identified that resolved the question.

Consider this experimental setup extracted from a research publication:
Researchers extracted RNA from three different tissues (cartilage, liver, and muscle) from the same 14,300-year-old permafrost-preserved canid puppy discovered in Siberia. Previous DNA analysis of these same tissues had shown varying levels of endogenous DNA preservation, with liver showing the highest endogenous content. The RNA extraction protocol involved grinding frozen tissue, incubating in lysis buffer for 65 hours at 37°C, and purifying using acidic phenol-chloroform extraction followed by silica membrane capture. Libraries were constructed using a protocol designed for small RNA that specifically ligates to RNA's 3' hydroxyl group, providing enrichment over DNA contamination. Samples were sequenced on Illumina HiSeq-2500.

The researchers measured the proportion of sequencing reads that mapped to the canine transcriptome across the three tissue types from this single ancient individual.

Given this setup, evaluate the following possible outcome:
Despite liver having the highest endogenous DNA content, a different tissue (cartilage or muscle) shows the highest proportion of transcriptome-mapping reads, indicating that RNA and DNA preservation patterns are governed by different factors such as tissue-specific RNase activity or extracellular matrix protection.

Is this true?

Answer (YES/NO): NO